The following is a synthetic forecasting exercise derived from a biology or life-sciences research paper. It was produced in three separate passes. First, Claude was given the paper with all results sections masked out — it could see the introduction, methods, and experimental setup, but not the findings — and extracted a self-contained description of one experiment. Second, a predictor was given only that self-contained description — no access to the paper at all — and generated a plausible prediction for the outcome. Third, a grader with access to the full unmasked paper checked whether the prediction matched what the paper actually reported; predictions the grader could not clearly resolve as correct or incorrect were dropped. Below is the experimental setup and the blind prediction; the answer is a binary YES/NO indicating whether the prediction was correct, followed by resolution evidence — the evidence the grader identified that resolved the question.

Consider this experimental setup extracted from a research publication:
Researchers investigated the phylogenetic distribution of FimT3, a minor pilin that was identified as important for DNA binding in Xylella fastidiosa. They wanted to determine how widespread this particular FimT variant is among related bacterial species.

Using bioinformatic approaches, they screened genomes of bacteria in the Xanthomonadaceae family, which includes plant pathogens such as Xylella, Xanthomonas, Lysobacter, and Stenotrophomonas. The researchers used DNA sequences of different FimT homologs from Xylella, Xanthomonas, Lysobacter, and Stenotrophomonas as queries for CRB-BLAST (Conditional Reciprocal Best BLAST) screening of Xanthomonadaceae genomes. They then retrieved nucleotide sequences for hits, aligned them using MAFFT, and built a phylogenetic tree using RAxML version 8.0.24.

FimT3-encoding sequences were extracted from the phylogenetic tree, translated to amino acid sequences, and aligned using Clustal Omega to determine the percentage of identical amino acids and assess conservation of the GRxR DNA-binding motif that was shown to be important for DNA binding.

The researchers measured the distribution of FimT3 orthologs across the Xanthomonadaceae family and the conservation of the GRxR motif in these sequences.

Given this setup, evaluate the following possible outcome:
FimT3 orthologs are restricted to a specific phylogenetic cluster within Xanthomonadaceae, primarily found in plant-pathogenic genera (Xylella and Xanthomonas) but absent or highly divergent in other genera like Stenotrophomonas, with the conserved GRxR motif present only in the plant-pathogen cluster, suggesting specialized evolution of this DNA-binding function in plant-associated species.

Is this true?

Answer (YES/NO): NO